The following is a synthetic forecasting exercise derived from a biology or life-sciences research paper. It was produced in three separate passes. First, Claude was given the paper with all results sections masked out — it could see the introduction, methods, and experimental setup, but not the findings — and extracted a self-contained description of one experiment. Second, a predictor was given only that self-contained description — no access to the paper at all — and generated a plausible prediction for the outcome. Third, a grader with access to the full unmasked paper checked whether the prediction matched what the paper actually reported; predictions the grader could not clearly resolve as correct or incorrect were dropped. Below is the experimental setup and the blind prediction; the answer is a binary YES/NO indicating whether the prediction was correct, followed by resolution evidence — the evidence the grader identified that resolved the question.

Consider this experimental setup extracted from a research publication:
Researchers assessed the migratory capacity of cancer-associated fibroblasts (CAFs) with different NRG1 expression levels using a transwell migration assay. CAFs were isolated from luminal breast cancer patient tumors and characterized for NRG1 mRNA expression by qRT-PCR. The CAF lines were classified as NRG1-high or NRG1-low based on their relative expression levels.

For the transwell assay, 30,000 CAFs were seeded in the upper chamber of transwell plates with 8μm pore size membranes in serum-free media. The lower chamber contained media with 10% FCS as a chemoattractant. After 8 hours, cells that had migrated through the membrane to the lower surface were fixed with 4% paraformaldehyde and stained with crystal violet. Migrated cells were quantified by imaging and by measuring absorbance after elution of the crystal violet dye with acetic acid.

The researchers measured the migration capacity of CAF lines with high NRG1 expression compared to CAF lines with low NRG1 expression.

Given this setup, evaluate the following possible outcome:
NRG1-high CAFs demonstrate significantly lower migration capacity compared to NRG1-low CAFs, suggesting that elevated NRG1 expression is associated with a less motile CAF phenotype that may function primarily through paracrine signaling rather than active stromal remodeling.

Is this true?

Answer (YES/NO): NO